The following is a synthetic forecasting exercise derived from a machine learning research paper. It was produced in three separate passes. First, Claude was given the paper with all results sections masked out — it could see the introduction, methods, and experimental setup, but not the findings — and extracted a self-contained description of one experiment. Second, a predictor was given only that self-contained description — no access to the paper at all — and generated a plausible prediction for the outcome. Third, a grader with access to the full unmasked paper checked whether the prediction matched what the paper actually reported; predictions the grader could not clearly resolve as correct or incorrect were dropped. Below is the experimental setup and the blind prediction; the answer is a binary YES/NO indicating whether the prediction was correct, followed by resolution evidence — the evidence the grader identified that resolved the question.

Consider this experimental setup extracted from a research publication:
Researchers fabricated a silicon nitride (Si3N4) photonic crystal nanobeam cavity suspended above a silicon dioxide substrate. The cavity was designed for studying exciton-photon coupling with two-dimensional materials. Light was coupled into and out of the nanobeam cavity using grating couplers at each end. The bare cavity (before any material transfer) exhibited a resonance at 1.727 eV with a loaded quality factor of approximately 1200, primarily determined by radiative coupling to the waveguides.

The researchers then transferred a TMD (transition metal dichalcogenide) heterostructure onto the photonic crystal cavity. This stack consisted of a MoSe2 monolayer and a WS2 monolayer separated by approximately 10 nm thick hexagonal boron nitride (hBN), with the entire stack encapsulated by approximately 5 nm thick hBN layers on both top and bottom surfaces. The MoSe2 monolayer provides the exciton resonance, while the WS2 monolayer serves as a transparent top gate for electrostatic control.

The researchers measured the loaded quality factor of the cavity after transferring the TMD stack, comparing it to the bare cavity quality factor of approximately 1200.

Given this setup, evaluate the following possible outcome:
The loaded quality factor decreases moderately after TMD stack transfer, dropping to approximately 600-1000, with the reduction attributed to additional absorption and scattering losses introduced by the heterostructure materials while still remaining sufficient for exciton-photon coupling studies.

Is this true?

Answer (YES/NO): NO